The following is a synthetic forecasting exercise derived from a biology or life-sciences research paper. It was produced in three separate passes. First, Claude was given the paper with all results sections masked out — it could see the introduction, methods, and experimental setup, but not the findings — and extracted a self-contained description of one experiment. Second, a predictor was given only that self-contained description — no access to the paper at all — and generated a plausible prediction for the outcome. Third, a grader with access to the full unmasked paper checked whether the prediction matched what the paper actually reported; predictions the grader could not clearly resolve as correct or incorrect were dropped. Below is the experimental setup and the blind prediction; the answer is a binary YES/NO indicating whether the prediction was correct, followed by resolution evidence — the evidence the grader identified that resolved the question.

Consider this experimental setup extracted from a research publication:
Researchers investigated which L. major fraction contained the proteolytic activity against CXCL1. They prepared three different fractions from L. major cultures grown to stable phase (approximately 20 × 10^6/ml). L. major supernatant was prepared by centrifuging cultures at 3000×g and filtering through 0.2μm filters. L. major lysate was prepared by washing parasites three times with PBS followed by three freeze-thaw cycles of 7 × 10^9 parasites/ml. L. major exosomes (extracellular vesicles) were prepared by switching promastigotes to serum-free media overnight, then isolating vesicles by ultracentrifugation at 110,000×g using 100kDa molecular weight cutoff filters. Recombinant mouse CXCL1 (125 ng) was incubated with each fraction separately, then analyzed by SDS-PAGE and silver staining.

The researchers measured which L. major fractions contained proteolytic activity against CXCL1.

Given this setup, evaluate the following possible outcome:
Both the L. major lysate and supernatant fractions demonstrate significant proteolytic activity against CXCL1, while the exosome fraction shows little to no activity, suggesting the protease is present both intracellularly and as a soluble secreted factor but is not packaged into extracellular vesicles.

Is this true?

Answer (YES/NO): NO